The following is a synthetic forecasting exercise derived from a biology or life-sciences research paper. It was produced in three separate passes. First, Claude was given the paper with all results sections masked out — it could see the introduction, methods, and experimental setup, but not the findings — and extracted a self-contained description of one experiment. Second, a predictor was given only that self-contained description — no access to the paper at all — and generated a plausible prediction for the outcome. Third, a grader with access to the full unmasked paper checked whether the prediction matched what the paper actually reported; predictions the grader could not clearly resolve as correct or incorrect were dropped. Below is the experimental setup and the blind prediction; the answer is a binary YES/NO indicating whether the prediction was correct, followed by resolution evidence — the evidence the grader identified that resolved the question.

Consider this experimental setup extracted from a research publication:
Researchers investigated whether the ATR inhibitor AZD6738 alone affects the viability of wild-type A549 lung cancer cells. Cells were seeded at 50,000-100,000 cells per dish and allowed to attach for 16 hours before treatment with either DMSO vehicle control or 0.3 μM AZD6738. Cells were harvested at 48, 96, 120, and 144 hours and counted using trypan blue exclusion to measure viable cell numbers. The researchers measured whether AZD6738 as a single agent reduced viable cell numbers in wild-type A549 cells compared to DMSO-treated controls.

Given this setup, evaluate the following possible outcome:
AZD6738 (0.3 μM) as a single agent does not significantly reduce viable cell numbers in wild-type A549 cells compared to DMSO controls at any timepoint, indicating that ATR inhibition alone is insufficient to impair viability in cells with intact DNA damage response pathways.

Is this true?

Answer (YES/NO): YES